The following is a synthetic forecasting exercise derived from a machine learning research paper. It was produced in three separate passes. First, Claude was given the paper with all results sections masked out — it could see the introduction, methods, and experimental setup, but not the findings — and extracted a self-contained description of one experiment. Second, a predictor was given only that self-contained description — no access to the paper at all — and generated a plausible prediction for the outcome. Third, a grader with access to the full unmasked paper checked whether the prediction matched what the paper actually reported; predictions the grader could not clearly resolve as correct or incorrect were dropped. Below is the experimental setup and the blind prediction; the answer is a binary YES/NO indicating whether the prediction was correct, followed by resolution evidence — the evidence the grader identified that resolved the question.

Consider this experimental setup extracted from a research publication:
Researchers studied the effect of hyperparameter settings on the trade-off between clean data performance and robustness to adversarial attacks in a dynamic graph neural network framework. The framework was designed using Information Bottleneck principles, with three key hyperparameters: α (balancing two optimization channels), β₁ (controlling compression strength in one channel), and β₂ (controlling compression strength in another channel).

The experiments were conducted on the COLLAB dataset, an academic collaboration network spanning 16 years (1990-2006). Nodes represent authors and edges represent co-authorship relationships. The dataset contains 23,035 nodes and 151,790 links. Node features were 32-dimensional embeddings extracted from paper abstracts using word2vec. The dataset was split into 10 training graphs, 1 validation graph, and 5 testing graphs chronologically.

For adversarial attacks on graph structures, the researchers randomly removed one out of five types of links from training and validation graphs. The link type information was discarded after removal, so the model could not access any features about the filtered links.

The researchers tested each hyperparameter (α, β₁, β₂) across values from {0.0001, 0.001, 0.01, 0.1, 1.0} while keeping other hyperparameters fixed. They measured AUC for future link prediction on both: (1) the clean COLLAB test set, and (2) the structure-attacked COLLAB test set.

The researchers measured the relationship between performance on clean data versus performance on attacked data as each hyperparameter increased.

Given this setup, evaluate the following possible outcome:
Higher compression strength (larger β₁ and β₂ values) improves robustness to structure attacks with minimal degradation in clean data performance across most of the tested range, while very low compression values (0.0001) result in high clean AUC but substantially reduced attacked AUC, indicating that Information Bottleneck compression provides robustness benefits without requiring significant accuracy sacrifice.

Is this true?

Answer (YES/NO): NO